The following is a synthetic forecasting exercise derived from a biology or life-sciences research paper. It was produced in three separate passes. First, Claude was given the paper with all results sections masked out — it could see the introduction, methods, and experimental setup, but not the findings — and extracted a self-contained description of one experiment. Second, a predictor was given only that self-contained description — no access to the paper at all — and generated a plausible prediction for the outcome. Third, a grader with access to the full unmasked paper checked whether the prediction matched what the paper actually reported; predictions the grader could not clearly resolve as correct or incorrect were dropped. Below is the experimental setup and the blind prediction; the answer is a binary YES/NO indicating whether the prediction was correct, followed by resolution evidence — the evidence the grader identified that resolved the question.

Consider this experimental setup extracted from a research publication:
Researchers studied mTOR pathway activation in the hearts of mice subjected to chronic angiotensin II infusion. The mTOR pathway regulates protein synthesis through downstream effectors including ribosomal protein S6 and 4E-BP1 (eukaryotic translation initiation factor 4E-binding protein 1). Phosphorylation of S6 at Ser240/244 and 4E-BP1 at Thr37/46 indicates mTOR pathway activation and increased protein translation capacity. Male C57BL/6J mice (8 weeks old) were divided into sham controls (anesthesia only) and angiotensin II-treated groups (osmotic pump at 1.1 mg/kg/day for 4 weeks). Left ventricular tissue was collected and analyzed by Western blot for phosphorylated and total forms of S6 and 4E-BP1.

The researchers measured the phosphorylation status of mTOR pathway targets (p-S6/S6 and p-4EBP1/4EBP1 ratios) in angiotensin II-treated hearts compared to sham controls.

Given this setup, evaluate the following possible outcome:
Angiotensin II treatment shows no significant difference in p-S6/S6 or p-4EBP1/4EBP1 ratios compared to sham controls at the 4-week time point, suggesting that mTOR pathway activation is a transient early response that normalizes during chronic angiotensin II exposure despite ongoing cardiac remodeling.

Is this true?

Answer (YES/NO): NO